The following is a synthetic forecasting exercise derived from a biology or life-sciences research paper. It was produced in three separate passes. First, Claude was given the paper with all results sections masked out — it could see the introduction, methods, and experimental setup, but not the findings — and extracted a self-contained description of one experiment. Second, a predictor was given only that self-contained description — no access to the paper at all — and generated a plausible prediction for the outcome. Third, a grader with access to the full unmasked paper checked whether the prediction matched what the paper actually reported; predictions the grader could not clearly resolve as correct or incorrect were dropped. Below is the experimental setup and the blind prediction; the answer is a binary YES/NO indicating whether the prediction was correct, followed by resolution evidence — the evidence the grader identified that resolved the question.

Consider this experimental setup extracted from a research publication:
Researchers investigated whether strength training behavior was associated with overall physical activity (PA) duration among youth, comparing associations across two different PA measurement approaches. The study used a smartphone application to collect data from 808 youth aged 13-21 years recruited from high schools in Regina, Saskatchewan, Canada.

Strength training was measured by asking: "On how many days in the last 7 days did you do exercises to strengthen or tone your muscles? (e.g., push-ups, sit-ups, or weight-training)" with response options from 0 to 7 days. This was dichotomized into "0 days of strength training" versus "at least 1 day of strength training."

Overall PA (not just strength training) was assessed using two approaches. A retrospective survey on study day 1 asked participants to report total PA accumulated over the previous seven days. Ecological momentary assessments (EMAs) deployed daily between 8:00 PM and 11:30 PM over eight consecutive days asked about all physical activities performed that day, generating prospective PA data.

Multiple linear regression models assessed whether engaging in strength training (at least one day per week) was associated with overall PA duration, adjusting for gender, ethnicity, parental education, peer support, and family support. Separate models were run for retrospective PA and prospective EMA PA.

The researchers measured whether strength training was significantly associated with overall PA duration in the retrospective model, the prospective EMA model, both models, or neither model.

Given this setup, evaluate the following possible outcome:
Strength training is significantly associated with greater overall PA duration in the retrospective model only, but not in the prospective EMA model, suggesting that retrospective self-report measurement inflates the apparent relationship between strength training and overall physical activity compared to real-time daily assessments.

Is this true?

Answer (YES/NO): NO